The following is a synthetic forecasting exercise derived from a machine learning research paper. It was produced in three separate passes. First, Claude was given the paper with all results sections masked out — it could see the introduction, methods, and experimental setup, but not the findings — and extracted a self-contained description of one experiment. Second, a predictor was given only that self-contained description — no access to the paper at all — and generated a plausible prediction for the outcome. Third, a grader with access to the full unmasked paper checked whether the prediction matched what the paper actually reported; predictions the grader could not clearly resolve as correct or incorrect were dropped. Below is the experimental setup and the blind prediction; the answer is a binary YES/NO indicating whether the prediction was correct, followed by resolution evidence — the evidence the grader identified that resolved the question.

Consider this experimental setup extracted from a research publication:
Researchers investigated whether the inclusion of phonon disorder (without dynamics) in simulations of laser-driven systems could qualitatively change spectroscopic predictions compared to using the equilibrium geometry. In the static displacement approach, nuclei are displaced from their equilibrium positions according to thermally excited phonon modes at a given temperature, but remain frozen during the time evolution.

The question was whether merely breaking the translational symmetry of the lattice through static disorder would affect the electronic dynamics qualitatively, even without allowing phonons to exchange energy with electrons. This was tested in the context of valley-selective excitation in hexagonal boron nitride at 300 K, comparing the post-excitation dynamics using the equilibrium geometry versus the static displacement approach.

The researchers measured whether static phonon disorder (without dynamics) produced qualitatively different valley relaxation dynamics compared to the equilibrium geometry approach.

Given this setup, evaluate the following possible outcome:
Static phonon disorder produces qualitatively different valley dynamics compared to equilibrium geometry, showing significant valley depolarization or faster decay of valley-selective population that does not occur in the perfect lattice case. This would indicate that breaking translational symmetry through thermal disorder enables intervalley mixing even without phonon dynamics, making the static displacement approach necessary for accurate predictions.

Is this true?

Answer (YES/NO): YES